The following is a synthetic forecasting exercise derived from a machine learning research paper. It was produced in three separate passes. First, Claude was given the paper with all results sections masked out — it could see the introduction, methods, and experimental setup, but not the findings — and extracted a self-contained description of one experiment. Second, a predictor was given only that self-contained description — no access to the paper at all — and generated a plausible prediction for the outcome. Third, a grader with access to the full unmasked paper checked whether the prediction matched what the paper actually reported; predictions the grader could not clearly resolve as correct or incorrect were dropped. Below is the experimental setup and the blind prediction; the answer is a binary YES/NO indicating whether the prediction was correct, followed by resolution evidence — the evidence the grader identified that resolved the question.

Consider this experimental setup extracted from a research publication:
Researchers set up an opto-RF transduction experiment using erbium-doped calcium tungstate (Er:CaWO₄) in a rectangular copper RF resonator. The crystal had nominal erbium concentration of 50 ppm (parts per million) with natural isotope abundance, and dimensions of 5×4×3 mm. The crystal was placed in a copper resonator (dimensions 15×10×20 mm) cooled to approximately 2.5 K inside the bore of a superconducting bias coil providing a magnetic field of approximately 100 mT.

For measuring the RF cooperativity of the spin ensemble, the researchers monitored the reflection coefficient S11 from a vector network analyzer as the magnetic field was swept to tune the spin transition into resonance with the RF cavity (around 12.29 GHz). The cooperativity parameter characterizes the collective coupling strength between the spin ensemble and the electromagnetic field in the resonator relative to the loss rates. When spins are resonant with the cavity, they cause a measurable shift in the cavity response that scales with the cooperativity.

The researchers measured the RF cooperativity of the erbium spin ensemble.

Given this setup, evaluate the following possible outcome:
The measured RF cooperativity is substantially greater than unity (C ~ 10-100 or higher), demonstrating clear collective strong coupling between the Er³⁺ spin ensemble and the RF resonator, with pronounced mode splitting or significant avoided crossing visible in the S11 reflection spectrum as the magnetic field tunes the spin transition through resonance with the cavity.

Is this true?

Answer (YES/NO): NO